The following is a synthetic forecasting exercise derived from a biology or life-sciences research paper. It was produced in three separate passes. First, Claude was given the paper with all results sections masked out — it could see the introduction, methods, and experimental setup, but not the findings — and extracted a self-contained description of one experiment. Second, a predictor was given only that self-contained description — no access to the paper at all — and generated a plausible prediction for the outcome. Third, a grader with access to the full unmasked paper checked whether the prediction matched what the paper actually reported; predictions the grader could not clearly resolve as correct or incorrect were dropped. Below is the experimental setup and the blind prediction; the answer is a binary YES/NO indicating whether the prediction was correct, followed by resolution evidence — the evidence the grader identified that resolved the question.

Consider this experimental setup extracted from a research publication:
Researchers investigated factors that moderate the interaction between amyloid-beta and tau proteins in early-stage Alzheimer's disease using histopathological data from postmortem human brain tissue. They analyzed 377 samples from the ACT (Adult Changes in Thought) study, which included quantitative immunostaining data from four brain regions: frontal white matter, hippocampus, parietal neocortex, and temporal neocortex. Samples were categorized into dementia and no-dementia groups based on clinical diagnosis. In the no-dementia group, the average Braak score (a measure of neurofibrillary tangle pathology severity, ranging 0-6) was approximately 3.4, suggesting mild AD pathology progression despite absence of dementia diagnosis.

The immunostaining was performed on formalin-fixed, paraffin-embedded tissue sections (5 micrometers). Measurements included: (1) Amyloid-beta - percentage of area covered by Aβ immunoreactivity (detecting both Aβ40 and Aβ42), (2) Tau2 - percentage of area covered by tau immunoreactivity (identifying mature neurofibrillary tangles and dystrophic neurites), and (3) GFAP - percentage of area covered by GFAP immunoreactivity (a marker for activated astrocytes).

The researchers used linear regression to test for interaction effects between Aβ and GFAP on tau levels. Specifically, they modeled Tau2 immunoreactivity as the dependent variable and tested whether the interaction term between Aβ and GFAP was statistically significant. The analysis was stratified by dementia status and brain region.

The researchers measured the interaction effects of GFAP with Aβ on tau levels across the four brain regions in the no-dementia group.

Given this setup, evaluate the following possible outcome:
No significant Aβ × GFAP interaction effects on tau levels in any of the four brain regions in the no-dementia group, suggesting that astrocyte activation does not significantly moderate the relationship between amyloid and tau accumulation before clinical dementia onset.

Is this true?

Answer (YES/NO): NO